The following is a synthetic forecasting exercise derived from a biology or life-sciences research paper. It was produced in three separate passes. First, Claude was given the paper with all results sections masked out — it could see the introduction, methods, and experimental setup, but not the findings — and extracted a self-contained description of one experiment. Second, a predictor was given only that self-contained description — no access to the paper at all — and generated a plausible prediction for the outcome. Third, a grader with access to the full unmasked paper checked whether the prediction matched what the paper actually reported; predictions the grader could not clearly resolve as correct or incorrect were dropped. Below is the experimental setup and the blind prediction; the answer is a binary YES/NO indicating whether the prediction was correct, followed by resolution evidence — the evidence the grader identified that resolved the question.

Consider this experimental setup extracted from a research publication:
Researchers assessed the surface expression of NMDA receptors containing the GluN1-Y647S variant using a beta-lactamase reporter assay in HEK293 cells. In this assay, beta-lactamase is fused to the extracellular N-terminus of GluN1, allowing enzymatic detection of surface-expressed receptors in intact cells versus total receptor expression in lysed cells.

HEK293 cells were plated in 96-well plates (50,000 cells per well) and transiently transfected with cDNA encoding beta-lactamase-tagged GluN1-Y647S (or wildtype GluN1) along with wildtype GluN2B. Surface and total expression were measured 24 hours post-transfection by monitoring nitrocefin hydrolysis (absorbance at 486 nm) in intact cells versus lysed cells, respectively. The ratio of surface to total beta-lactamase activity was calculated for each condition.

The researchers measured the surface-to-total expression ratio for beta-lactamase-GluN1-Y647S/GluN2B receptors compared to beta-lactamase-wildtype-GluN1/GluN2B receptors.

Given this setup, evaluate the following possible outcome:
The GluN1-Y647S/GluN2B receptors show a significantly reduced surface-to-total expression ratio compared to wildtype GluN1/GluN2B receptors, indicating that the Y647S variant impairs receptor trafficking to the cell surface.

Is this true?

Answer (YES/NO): YES